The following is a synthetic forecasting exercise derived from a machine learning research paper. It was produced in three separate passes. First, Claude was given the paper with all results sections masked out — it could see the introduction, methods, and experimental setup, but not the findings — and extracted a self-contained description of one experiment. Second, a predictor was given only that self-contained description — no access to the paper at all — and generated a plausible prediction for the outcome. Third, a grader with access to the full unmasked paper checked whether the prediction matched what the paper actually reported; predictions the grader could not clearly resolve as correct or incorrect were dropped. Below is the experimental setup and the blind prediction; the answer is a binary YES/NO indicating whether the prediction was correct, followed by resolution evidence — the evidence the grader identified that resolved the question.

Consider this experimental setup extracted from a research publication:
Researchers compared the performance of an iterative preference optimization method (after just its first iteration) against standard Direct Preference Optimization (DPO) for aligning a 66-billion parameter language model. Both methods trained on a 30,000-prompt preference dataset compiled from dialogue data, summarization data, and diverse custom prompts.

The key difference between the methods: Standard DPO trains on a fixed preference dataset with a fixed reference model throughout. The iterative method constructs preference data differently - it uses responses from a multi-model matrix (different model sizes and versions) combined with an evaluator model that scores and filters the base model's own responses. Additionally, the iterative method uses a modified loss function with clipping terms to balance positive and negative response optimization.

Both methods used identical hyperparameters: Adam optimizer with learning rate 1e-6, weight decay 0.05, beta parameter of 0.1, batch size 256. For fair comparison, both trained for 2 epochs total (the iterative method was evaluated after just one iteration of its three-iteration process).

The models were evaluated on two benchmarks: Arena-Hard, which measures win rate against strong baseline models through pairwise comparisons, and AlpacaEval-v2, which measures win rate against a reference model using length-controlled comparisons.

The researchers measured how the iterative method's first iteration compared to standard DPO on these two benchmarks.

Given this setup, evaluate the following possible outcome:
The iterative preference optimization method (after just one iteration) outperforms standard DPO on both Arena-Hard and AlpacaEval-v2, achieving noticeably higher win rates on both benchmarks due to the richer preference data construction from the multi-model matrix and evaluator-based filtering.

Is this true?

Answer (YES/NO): NO